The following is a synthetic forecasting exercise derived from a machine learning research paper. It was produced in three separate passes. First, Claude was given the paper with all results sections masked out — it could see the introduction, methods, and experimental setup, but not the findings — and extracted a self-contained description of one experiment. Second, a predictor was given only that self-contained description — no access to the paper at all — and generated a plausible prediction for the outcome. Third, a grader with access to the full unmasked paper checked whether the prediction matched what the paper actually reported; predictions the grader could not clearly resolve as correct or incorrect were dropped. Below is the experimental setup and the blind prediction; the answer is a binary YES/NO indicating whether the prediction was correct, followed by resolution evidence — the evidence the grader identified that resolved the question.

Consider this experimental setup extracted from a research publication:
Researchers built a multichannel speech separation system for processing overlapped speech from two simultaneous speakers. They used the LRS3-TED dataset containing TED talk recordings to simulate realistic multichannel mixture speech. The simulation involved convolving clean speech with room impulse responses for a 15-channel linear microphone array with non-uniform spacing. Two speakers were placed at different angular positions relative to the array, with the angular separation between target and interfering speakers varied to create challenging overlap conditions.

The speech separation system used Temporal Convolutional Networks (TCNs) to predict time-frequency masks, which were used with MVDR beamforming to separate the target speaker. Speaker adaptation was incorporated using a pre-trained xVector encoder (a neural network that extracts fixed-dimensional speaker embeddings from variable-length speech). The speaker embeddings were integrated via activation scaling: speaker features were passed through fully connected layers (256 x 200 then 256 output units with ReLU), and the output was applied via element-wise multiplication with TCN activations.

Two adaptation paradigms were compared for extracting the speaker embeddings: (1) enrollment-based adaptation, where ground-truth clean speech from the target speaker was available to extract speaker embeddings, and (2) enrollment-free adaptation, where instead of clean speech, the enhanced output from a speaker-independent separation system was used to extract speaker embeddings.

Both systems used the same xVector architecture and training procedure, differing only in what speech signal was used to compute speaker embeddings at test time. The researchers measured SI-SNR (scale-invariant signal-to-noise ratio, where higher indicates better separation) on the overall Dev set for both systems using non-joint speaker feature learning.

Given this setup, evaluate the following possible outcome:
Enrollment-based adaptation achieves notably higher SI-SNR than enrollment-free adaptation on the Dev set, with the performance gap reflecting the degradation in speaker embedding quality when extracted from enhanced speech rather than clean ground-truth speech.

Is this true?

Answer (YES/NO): NO